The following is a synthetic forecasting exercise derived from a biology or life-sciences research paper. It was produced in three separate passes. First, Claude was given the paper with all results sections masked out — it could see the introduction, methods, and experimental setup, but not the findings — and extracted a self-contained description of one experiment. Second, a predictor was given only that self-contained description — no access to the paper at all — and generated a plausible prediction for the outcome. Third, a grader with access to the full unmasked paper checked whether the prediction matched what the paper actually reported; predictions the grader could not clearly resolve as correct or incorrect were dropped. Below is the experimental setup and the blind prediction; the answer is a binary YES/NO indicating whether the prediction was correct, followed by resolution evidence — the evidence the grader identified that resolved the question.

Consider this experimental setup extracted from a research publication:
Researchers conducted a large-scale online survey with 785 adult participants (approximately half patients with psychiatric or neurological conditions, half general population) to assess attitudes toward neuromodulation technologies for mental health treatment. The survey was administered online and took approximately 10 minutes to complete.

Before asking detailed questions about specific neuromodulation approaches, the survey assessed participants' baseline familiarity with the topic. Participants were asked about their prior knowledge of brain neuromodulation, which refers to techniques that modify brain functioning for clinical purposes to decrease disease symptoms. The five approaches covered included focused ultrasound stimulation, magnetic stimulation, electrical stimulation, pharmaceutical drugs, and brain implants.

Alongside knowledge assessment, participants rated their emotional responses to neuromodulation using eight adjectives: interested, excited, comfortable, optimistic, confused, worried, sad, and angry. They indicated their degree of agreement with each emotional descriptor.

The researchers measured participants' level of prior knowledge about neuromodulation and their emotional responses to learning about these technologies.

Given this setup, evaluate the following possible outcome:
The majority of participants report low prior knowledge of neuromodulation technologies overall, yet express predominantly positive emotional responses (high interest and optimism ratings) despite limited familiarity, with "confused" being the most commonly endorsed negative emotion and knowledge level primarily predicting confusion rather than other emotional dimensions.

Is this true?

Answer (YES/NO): NO